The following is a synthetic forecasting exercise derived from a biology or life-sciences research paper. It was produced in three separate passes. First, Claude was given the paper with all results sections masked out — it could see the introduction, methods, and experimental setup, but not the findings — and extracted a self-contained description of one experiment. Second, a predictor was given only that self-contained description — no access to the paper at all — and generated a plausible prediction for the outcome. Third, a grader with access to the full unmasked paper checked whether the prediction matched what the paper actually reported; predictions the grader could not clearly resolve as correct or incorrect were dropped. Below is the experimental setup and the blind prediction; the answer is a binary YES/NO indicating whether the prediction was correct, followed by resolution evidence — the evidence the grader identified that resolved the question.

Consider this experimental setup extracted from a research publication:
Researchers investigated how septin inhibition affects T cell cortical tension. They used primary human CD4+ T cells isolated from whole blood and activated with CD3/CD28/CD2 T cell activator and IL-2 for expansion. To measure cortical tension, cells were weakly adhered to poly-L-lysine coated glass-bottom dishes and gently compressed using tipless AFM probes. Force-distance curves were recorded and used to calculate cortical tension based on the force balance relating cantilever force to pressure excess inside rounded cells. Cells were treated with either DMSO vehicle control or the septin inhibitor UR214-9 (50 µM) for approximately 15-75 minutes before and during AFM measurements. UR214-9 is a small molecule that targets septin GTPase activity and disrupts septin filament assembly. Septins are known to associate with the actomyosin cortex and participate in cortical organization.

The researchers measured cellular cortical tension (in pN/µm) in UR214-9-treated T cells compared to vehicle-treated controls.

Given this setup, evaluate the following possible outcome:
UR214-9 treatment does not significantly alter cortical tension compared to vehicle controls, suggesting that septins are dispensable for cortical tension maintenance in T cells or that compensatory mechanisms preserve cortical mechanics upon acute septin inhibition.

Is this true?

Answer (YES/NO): NO